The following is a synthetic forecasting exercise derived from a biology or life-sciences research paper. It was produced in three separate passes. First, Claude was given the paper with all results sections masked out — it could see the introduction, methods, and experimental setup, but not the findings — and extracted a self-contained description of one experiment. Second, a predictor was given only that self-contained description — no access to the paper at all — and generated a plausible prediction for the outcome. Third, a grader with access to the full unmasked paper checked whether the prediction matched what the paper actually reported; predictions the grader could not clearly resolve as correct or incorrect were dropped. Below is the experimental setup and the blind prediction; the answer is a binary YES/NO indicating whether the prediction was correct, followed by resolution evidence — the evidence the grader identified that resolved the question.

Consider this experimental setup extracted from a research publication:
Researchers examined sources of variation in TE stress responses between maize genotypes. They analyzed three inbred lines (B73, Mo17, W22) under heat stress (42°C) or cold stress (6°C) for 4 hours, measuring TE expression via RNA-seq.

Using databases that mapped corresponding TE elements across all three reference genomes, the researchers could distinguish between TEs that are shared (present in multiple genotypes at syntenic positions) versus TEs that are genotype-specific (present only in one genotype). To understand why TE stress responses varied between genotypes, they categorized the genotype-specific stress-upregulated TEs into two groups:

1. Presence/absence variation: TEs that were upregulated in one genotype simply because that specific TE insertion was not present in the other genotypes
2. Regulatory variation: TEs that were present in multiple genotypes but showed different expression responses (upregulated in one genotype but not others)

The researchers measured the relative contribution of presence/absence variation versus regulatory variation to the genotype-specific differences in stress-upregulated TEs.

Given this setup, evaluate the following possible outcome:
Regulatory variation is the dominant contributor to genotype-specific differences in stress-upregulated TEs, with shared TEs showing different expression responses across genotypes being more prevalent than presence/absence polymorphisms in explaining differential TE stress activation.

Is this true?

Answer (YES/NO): NO